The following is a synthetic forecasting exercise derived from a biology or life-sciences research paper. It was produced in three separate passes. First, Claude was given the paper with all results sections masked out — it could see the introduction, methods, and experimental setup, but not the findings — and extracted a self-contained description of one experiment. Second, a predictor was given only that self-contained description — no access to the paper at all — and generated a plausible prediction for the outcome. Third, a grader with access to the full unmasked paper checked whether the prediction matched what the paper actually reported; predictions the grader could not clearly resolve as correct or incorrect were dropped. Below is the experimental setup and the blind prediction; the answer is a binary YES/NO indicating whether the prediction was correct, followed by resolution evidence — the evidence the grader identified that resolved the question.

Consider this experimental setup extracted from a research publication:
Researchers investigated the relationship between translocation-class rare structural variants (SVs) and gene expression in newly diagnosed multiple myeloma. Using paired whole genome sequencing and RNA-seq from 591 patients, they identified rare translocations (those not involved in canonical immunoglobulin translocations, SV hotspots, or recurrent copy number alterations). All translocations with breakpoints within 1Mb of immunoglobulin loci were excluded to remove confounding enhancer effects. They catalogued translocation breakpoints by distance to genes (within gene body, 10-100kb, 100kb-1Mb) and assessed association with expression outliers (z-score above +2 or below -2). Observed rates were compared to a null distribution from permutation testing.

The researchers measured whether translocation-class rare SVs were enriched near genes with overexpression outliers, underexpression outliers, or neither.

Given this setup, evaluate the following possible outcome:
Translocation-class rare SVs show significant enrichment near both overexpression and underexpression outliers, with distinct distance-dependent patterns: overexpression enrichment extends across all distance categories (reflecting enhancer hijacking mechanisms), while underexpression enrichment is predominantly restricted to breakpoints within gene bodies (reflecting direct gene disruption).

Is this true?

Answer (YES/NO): NO